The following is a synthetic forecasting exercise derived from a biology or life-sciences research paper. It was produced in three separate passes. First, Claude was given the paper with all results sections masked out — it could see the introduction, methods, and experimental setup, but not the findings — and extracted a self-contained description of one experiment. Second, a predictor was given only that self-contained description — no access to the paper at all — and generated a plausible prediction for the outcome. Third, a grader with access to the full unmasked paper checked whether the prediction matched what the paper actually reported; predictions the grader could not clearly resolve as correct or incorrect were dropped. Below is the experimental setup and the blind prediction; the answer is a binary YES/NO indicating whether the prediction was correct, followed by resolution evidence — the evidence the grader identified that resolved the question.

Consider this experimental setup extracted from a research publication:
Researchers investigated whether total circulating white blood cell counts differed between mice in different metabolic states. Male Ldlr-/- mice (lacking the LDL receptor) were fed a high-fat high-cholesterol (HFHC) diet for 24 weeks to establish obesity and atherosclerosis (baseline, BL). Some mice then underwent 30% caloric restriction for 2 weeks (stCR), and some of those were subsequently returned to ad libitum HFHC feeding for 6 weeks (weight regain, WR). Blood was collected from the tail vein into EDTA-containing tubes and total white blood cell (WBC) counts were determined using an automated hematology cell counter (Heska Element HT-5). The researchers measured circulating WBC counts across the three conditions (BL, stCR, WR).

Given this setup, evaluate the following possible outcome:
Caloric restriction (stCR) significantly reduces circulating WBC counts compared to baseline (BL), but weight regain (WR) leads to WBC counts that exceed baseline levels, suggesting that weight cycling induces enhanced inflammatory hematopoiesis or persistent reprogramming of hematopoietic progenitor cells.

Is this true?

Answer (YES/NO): NO